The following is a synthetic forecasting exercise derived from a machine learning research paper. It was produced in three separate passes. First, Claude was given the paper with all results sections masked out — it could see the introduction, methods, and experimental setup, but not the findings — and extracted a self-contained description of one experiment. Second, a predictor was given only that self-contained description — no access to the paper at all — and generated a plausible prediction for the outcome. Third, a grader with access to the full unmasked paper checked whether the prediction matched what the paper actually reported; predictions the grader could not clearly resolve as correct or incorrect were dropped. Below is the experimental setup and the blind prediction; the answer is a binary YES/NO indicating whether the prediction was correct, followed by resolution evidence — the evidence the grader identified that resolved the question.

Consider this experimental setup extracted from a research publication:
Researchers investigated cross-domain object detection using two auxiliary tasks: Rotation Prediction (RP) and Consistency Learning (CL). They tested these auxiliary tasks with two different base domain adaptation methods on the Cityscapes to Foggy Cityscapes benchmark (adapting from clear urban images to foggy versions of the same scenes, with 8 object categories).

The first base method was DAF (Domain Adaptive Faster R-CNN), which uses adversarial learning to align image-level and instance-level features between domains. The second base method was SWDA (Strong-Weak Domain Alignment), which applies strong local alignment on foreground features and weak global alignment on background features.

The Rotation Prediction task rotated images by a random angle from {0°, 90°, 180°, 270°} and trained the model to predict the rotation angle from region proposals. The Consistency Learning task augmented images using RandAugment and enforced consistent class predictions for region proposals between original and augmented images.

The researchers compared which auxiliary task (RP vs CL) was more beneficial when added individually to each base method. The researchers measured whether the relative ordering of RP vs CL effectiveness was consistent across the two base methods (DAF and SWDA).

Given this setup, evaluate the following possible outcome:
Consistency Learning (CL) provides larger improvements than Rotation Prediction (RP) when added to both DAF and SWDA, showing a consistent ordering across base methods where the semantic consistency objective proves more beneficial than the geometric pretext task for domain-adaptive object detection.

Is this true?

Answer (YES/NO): NO